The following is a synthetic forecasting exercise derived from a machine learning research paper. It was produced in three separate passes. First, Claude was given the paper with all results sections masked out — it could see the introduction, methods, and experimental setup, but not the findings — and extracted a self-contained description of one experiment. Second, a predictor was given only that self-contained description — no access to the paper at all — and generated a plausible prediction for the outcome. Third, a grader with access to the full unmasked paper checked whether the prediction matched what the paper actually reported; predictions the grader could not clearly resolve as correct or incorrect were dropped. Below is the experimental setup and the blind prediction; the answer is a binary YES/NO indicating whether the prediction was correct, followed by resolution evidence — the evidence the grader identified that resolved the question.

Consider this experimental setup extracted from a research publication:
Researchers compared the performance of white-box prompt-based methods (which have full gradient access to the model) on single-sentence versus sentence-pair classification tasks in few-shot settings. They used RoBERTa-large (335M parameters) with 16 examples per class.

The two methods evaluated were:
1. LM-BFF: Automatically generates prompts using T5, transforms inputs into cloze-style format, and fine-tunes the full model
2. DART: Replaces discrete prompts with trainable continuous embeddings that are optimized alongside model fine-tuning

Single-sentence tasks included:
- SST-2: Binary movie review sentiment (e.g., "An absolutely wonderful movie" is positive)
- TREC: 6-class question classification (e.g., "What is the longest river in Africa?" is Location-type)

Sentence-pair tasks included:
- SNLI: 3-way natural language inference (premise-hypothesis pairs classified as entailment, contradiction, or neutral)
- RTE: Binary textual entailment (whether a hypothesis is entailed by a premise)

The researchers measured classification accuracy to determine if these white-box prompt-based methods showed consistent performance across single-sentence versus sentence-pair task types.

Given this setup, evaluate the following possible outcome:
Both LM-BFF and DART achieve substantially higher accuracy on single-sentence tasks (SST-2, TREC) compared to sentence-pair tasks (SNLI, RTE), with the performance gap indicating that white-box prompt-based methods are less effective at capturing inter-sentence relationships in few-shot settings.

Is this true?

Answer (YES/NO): YES